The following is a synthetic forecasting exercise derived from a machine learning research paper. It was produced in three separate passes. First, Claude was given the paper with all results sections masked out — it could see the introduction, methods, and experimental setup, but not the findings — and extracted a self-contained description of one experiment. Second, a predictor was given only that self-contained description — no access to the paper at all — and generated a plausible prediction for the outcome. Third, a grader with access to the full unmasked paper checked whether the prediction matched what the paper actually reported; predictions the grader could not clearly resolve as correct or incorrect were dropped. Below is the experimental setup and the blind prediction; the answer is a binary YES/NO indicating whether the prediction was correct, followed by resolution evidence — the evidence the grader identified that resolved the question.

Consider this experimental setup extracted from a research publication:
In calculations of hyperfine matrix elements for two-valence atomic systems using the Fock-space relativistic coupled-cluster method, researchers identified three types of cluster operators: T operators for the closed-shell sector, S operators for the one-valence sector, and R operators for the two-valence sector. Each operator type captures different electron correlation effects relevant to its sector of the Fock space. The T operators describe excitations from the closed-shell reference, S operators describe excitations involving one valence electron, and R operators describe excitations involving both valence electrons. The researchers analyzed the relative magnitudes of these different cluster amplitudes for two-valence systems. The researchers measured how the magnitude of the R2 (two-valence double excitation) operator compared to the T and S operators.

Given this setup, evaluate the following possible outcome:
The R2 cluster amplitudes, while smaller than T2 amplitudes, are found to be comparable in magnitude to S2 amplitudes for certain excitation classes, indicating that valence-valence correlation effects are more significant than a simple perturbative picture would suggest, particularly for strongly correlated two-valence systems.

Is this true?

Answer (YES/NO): NO